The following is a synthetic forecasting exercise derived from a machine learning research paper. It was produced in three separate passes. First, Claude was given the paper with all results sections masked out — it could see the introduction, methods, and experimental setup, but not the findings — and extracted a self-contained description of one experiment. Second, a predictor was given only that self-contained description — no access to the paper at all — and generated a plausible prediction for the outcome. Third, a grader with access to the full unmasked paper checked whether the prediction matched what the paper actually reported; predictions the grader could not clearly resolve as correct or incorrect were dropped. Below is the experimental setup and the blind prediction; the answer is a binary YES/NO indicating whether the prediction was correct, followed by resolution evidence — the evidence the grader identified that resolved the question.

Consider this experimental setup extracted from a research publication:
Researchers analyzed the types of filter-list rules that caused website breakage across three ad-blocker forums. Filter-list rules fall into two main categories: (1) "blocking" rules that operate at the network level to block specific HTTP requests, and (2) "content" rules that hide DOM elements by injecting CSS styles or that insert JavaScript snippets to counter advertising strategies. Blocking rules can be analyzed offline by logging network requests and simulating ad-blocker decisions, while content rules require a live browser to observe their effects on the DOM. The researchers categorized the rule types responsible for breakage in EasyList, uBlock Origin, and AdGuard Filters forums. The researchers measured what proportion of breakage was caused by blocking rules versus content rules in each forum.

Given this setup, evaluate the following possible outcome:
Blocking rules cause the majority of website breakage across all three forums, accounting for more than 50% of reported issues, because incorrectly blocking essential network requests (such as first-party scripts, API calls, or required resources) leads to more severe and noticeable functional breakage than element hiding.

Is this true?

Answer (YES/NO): NO